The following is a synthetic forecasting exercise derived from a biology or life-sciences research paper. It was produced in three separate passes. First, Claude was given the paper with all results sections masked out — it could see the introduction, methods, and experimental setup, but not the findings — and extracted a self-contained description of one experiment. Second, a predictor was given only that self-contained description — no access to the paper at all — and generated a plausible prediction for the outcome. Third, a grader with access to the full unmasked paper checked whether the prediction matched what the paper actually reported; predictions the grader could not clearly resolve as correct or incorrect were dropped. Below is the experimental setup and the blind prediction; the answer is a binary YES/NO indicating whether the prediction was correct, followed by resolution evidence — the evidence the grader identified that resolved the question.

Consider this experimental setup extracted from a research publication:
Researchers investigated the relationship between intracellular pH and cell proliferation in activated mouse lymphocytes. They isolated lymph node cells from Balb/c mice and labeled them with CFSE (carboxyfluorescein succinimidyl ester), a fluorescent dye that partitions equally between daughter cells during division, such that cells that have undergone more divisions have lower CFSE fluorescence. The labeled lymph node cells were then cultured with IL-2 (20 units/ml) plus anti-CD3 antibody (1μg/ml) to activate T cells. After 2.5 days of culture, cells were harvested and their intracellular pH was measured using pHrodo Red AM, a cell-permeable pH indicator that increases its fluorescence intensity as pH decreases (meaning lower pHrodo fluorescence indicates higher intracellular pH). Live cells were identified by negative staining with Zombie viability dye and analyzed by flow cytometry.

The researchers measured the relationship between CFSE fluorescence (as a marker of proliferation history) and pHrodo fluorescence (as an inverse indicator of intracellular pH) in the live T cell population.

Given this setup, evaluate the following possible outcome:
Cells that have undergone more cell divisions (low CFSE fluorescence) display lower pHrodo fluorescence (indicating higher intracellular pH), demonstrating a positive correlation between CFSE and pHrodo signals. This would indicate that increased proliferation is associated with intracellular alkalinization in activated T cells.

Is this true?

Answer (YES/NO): YES